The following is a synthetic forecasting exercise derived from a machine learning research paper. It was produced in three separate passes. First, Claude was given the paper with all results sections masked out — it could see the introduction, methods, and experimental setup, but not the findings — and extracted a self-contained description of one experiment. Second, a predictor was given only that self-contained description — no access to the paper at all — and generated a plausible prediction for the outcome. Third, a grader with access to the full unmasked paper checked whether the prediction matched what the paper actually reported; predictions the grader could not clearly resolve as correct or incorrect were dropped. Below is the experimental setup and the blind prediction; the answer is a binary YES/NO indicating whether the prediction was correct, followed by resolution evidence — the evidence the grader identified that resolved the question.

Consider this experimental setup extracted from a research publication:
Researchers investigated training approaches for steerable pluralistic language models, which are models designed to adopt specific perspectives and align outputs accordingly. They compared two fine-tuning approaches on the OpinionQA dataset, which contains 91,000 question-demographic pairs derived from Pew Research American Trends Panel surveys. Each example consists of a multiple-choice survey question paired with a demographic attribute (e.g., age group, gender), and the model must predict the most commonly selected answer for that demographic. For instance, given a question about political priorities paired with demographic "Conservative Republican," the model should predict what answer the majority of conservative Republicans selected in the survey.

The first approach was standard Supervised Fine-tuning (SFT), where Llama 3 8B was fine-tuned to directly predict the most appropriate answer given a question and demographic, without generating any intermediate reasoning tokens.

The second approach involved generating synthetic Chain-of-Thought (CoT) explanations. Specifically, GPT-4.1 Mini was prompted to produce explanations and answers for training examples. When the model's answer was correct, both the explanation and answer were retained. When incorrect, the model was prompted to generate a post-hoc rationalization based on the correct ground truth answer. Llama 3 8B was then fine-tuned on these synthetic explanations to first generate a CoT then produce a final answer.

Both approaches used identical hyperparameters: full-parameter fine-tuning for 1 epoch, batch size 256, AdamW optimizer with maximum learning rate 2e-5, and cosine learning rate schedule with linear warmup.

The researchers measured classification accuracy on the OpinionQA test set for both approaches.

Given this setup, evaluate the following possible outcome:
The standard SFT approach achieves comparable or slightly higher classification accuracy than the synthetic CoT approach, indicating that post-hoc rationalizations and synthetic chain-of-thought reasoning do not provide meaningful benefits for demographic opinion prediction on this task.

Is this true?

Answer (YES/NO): YES